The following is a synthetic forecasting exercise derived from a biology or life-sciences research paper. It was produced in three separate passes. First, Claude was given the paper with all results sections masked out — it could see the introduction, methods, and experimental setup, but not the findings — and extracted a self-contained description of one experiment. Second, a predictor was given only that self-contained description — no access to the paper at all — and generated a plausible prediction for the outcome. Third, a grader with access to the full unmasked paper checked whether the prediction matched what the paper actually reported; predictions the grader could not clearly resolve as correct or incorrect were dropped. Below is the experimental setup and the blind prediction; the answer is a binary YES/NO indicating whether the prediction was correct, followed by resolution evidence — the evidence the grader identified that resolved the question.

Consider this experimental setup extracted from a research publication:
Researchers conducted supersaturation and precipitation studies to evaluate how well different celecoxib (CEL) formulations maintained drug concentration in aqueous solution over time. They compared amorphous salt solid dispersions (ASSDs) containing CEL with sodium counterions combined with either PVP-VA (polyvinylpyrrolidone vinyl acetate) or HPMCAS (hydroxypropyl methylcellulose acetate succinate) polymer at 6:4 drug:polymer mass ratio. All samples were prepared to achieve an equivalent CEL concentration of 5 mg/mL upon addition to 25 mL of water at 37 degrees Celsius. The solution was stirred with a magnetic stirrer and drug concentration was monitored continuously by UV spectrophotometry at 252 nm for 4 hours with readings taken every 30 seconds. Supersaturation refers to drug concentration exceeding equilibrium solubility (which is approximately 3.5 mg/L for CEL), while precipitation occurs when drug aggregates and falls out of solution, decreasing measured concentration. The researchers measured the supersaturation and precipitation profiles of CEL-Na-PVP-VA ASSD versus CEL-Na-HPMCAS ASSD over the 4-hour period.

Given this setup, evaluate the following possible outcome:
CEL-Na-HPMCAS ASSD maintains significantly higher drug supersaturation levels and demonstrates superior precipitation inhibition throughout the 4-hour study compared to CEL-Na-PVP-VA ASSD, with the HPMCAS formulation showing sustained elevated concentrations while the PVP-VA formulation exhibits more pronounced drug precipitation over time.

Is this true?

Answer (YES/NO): NO